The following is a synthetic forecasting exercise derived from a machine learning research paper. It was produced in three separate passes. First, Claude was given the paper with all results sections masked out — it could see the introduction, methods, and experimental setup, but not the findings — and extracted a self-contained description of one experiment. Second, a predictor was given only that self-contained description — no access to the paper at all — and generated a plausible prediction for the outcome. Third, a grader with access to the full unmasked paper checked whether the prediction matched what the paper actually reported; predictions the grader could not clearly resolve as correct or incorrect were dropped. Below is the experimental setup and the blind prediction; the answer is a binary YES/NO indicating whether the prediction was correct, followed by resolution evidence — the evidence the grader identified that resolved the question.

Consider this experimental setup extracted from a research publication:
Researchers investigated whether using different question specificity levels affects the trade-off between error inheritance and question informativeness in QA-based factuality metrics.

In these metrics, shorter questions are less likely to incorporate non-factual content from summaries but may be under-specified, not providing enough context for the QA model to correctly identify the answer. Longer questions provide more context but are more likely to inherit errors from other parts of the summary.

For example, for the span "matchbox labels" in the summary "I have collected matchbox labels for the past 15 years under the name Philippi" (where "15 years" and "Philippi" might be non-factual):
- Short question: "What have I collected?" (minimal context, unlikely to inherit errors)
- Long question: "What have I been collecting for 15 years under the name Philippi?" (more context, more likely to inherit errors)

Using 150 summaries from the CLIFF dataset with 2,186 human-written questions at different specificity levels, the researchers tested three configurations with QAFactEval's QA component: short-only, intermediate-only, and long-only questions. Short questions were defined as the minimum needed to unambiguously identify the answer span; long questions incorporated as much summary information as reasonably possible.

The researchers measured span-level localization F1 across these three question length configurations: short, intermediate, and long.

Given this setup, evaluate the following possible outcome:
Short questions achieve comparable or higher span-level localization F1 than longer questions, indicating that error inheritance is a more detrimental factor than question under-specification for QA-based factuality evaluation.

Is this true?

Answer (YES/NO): NO